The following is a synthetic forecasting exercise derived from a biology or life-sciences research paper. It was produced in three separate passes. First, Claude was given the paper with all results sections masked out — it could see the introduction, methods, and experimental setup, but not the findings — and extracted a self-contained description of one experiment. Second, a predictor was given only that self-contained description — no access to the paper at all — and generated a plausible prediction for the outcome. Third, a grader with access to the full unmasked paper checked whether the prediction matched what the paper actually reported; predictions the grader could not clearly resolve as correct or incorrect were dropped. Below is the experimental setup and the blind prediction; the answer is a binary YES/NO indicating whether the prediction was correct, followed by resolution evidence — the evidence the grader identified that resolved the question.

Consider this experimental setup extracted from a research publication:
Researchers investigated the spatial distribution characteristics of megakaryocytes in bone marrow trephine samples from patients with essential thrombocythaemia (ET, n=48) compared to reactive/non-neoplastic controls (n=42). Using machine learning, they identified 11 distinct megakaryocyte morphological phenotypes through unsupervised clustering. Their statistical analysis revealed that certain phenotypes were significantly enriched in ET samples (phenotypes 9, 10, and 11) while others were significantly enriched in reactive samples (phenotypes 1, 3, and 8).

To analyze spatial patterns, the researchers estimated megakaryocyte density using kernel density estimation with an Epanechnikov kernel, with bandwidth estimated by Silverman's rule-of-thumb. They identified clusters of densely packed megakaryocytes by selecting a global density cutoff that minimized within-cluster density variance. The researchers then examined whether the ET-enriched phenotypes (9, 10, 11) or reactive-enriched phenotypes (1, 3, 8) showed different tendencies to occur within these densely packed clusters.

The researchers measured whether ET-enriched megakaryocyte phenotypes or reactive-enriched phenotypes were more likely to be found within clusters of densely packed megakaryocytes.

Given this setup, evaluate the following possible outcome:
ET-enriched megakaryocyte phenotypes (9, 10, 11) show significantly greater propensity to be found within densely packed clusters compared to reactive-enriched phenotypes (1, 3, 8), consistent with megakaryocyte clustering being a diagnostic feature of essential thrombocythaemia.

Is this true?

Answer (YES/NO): YES